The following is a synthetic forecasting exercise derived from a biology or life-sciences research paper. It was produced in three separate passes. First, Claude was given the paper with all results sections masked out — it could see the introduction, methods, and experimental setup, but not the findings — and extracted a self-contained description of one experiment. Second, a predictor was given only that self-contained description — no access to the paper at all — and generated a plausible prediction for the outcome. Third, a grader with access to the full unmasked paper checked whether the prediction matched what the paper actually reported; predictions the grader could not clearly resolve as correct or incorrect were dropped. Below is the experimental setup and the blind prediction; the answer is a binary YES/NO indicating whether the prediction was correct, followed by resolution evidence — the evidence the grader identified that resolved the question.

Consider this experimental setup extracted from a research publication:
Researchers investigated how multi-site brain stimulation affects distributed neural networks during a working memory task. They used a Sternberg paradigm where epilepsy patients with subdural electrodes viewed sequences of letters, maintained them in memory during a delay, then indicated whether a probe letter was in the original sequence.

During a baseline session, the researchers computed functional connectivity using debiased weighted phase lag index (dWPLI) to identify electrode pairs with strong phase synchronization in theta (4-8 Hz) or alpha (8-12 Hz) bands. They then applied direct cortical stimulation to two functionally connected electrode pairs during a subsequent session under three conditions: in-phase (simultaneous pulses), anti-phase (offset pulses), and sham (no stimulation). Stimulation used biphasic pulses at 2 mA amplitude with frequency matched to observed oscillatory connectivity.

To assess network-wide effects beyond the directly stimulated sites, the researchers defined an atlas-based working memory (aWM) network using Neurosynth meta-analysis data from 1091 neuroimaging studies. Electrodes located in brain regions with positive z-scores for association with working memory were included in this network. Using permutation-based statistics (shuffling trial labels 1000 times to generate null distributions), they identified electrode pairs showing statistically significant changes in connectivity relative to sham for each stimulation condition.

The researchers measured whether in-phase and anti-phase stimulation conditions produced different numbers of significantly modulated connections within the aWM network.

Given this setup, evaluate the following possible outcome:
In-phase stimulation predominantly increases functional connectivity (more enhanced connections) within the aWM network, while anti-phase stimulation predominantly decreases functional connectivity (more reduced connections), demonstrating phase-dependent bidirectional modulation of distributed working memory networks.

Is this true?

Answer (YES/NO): NO